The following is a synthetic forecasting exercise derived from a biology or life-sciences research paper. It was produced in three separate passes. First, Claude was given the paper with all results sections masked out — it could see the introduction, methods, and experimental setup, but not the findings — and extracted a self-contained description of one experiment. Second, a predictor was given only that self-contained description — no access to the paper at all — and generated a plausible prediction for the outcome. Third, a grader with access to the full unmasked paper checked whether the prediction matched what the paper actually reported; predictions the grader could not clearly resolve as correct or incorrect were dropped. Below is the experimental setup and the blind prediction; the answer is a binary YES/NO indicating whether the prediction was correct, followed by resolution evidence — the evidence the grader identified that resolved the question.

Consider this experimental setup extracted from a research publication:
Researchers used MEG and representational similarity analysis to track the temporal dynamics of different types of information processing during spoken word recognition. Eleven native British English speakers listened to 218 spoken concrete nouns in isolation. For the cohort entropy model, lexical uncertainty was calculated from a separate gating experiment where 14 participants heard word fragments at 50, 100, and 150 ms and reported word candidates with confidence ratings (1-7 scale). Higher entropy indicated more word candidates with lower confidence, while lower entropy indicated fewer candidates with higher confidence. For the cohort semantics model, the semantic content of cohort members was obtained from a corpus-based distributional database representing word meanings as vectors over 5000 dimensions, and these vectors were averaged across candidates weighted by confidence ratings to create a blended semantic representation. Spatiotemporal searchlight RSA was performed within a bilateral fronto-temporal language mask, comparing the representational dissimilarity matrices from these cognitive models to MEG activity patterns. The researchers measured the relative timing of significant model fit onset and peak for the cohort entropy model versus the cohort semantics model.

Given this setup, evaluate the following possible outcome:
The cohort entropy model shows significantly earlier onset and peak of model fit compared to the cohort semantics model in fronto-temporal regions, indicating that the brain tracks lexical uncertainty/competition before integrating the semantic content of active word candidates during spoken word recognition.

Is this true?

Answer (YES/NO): YES